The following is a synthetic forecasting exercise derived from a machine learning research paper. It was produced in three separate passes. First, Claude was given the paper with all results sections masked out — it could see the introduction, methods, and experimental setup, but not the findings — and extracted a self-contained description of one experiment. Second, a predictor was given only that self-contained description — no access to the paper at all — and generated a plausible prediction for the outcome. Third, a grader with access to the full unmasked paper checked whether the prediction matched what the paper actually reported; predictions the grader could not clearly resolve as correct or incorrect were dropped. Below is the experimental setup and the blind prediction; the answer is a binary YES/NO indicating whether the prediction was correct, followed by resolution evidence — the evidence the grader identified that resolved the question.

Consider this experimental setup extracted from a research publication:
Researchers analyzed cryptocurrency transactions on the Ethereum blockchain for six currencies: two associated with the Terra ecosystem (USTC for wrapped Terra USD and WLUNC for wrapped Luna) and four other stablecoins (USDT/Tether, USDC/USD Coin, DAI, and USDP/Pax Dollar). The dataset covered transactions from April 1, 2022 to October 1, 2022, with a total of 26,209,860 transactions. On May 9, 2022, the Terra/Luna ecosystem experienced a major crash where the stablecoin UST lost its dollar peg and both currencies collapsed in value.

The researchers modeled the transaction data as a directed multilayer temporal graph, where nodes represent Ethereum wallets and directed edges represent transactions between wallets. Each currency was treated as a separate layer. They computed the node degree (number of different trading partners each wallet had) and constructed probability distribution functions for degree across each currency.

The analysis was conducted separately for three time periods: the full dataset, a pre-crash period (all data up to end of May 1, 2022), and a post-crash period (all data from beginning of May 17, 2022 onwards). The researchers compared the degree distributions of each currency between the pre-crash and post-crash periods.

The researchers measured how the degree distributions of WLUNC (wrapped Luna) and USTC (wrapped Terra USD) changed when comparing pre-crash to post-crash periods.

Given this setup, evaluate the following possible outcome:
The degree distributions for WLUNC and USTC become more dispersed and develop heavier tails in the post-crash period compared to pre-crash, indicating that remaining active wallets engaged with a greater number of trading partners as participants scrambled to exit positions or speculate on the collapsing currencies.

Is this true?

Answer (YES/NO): NO